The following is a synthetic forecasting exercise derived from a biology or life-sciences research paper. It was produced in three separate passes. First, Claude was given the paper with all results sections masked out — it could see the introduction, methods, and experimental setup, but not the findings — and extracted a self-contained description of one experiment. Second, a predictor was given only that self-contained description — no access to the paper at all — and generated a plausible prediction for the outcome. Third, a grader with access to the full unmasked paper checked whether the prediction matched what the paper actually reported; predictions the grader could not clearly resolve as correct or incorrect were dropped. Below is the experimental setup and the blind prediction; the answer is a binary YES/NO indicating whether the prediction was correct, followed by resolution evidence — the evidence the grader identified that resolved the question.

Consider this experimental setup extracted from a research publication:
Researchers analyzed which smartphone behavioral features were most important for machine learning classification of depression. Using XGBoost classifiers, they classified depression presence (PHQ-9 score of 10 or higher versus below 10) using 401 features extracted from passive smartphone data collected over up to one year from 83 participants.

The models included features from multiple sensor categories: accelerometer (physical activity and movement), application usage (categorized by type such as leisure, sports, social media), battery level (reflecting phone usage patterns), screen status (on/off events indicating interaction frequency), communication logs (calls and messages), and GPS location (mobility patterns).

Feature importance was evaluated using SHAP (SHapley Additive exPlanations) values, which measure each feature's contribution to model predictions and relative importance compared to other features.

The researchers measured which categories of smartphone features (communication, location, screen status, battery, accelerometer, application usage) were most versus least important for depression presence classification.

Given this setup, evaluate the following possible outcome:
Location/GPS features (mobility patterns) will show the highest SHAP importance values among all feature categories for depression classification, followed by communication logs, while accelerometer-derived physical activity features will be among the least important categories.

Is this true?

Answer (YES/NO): NO